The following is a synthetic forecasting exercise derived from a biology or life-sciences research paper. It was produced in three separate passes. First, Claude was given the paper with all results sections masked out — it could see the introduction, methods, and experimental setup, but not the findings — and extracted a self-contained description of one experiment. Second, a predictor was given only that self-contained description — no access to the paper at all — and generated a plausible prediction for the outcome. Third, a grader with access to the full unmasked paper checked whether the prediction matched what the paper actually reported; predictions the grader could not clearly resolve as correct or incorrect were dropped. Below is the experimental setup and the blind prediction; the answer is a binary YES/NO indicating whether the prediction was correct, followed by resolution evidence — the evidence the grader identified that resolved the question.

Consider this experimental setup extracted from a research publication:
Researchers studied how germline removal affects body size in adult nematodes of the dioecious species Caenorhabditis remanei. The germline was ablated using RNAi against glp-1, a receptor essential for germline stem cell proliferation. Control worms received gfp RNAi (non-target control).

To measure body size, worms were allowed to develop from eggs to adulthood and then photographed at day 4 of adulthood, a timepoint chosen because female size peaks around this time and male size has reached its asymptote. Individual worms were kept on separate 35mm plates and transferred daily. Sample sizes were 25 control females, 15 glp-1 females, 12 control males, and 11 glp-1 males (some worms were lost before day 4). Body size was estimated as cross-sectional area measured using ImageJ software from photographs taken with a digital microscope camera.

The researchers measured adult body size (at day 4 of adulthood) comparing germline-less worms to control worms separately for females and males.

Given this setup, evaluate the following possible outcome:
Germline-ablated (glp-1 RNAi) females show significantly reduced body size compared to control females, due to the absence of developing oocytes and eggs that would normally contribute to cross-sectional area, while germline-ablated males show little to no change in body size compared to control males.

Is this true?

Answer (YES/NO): NO